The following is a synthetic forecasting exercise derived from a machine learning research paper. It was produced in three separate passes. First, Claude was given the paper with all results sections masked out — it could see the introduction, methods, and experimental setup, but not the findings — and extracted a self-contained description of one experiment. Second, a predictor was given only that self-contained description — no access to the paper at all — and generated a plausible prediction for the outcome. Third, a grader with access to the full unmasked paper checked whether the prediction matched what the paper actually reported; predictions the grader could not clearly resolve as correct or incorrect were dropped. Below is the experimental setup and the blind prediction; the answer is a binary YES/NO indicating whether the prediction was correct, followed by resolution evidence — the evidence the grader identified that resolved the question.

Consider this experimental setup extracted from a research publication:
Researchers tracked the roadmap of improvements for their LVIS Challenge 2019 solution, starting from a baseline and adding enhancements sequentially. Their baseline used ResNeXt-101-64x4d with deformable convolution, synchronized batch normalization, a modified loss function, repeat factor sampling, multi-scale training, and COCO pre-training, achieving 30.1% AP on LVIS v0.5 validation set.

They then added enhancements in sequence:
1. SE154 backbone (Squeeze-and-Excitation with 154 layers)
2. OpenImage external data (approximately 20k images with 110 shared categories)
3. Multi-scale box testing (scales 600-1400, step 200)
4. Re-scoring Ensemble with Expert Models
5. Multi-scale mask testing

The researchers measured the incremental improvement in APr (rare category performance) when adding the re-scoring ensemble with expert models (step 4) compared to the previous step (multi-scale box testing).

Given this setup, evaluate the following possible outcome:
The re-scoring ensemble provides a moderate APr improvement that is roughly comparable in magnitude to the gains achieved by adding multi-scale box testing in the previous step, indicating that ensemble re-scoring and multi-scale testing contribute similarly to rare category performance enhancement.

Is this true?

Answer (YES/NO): NO